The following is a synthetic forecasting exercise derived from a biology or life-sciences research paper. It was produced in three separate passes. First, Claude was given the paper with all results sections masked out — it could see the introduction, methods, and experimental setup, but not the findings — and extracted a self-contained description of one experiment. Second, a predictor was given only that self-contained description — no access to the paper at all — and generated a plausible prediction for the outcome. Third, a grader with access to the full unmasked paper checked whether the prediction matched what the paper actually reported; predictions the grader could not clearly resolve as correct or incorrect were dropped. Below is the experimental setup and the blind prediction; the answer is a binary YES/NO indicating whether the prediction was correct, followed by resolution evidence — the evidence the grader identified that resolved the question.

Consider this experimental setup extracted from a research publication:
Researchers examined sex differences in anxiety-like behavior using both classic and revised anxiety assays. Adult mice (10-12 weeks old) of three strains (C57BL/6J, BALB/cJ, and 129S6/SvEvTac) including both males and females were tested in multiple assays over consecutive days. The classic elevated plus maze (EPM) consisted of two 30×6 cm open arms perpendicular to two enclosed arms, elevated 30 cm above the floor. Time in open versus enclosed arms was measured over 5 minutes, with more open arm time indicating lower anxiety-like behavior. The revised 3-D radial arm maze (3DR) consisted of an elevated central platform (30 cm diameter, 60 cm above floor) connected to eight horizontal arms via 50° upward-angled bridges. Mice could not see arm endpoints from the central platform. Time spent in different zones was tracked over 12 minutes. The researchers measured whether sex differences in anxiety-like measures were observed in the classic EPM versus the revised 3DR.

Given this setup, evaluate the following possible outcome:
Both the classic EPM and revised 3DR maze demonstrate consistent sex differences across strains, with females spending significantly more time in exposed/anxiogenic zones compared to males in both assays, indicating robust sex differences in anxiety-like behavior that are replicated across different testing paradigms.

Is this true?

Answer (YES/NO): NO